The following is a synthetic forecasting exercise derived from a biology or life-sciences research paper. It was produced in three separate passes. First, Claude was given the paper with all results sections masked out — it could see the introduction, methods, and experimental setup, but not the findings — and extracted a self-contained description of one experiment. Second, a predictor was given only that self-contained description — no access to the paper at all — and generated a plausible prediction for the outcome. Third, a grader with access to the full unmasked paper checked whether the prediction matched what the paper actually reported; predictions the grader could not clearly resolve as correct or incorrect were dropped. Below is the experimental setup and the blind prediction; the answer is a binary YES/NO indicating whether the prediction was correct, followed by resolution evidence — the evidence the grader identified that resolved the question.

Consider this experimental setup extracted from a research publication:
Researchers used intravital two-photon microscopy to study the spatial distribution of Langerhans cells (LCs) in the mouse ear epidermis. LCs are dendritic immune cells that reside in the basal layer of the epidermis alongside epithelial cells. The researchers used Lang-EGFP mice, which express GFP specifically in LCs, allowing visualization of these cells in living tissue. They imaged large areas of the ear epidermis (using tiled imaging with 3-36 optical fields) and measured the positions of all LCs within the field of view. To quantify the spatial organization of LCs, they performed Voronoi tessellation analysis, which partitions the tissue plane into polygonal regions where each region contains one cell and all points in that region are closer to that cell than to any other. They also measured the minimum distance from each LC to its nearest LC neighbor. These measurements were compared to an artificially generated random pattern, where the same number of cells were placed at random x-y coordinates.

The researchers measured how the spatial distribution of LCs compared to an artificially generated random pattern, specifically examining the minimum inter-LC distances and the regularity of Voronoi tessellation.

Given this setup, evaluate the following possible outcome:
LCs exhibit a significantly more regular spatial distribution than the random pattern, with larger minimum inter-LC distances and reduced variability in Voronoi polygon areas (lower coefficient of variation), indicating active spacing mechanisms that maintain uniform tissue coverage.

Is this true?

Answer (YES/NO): YES